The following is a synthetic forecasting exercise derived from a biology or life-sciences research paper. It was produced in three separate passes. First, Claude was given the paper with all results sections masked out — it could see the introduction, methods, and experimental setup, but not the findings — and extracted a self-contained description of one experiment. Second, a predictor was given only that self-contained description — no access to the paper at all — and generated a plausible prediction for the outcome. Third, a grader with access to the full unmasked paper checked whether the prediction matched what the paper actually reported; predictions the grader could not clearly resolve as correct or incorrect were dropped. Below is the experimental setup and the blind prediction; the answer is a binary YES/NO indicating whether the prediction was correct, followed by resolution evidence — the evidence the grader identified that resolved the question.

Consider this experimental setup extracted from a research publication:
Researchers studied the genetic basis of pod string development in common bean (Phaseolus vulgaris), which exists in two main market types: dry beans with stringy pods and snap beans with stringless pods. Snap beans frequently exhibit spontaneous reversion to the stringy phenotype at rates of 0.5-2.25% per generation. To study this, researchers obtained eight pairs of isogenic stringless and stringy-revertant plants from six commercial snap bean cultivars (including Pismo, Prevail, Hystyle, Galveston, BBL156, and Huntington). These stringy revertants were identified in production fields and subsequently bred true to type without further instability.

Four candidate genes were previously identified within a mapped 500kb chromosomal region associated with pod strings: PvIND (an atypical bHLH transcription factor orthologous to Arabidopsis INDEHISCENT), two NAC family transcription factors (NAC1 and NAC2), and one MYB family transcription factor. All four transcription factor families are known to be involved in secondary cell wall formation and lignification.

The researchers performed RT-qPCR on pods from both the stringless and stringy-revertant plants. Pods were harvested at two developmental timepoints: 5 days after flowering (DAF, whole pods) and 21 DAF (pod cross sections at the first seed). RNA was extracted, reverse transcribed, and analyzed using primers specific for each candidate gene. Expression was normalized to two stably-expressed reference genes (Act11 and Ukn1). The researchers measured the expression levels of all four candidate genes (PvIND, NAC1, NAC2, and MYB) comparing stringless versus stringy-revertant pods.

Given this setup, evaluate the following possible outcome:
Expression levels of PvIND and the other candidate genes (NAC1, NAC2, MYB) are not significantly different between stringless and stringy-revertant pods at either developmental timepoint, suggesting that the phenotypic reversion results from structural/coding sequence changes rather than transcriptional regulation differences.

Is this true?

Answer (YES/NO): NO